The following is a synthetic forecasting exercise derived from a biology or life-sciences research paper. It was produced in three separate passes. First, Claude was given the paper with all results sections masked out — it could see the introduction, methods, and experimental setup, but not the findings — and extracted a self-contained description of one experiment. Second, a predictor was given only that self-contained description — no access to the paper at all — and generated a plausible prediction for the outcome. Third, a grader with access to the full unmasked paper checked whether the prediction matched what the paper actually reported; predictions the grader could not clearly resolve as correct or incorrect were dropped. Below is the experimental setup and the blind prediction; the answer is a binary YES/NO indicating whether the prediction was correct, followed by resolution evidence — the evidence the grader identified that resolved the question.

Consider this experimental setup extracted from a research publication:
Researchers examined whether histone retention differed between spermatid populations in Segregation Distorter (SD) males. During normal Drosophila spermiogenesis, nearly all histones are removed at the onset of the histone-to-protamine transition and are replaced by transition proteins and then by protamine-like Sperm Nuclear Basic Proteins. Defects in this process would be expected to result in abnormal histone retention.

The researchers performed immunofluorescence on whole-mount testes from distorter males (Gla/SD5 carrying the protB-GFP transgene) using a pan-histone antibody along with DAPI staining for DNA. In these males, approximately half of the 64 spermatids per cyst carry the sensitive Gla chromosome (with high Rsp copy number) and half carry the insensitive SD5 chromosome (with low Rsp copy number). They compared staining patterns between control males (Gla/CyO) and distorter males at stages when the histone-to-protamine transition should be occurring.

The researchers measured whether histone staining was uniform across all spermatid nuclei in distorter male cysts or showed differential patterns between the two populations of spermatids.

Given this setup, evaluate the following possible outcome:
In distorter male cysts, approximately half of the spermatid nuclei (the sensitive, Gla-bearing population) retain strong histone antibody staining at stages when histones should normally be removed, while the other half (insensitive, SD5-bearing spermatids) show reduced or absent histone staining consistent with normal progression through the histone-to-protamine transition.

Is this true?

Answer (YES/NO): NO